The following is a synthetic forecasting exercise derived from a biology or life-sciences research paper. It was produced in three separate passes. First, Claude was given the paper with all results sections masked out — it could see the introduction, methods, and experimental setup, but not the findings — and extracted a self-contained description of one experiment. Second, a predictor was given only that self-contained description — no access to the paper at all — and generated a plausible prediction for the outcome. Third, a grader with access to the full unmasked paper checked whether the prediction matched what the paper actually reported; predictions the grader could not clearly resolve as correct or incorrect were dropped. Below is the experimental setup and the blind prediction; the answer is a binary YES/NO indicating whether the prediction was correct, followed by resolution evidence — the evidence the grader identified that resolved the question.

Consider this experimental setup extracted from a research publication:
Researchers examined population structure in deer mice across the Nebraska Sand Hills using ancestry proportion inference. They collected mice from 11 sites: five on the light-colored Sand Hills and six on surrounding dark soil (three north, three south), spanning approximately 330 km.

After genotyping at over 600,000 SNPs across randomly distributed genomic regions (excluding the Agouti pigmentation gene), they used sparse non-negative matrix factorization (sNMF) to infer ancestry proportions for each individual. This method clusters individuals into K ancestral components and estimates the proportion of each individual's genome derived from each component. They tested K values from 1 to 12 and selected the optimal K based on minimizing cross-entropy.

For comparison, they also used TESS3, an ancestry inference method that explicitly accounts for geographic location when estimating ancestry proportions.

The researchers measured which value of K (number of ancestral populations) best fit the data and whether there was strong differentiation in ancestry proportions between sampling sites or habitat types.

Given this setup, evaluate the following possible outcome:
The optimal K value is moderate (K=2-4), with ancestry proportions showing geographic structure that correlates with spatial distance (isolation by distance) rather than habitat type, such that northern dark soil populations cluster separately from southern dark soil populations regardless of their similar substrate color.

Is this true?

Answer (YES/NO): YES